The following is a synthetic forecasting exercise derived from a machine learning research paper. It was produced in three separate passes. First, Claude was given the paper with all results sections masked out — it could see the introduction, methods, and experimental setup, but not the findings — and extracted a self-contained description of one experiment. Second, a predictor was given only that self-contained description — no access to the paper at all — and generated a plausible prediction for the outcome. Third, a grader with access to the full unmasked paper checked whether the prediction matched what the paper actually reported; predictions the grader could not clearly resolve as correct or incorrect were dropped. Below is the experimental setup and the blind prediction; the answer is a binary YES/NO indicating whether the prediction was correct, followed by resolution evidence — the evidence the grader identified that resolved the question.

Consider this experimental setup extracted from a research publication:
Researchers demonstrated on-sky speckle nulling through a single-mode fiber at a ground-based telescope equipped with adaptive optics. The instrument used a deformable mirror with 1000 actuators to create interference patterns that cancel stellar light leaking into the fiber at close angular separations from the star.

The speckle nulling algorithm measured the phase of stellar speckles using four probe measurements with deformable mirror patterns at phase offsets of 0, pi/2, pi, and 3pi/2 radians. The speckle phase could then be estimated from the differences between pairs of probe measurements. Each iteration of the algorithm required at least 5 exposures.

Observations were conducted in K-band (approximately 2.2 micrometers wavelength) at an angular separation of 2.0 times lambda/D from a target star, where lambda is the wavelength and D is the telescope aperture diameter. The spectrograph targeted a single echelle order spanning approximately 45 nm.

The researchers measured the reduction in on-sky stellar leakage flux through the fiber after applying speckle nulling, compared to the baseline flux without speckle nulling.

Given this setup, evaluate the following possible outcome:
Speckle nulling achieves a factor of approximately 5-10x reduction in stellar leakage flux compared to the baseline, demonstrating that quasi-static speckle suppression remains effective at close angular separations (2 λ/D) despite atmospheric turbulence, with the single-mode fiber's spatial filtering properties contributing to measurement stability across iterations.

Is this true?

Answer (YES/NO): NO